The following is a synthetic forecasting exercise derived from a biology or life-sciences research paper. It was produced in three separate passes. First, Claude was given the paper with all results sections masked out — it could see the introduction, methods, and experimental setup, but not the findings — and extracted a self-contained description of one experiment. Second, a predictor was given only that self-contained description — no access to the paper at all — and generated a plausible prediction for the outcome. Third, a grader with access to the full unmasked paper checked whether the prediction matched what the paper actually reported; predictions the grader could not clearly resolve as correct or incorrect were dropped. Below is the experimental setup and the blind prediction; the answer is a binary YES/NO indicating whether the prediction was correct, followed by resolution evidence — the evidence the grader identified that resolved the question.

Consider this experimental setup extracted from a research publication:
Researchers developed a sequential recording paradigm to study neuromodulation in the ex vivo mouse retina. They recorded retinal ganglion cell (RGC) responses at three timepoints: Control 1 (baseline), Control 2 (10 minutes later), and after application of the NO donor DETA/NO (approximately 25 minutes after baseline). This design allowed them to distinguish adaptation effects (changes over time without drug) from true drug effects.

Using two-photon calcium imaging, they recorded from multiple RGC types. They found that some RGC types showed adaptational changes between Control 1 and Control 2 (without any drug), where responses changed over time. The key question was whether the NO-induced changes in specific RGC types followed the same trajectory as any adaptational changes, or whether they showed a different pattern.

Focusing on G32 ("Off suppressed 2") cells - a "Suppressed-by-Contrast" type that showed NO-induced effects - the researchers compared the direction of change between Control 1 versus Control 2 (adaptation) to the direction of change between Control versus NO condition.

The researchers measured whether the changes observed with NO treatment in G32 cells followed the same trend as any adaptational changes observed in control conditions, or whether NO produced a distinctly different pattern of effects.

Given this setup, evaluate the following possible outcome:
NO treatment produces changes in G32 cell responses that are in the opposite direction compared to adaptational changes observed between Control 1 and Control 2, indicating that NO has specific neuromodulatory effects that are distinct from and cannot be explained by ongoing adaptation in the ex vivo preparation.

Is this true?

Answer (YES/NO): NO